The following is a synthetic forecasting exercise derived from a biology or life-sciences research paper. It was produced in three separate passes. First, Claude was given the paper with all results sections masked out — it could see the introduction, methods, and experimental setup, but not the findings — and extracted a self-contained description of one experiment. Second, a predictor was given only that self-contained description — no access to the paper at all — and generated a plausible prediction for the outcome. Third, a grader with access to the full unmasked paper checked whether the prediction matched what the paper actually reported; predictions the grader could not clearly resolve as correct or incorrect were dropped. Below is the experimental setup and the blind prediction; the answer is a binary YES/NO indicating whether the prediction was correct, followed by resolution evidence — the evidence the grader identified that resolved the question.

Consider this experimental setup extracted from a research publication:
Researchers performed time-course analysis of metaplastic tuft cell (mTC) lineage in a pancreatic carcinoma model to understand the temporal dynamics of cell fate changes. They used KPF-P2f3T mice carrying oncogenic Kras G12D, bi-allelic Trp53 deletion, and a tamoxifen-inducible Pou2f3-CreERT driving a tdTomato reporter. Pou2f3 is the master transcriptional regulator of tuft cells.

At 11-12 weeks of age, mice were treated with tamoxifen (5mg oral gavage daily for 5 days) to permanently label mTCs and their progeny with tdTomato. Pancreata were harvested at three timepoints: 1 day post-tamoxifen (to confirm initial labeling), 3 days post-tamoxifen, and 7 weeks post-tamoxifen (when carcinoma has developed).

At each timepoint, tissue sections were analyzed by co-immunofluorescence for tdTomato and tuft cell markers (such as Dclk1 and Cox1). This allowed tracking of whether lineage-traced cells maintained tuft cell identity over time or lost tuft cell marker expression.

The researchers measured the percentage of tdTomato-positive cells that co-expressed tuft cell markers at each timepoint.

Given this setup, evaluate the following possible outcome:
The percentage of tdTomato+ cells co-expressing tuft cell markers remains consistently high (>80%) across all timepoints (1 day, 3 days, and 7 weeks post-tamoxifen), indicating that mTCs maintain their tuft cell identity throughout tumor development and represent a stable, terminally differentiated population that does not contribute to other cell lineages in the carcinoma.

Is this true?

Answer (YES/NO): NO